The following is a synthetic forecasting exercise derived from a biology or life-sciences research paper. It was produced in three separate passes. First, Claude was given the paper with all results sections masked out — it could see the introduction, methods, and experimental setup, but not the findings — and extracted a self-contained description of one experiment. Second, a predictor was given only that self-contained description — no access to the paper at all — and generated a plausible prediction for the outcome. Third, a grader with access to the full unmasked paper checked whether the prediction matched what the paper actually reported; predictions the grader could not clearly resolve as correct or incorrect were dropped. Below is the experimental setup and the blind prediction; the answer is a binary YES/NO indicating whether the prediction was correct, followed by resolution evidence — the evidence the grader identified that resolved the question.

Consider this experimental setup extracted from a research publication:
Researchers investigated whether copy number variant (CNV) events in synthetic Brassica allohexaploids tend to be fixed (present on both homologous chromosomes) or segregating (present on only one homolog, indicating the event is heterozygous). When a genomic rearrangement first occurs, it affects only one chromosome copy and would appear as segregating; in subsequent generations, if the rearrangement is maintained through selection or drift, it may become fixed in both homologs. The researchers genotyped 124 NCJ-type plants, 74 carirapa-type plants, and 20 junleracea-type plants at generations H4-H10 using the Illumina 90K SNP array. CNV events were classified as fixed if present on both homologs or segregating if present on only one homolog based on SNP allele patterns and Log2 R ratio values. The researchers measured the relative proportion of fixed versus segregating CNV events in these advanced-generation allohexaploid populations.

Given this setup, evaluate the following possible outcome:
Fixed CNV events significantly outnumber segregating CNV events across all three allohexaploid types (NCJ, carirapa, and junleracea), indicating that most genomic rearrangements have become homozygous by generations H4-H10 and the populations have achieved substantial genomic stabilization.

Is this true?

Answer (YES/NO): NO